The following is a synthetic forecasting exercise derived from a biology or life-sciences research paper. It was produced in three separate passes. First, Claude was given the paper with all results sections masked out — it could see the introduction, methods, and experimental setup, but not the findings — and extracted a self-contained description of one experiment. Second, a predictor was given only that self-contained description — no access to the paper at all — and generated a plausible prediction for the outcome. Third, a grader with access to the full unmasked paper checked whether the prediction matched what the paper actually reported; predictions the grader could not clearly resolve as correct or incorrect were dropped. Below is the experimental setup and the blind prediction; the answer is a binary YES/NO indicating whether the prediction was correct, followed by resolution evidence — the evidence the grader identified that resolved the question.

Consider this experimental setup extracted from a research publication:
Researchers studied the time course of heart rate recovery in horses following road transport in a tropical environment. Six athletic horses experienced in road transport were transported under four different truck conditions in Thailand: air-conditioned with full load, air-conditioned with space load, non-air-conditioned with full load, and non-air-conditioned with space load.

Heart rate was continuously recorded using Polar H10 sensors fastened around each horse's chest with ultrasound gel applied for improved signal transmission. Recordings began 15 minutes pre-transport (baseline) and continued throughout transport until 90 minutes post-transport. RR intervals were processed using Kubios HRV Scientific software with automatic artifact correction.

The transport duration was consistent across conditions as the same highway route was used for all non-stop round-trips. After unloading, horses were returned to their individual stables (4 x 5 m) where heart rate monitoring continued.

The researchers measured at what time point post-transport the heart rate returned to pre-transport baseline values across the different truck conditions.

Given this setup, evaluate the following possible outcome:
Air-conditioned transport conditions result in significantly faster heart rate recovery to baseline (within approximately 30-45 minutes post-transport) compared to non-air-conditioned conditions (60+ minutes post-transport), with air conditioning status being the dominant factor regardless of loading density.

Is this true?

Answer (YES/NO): NO